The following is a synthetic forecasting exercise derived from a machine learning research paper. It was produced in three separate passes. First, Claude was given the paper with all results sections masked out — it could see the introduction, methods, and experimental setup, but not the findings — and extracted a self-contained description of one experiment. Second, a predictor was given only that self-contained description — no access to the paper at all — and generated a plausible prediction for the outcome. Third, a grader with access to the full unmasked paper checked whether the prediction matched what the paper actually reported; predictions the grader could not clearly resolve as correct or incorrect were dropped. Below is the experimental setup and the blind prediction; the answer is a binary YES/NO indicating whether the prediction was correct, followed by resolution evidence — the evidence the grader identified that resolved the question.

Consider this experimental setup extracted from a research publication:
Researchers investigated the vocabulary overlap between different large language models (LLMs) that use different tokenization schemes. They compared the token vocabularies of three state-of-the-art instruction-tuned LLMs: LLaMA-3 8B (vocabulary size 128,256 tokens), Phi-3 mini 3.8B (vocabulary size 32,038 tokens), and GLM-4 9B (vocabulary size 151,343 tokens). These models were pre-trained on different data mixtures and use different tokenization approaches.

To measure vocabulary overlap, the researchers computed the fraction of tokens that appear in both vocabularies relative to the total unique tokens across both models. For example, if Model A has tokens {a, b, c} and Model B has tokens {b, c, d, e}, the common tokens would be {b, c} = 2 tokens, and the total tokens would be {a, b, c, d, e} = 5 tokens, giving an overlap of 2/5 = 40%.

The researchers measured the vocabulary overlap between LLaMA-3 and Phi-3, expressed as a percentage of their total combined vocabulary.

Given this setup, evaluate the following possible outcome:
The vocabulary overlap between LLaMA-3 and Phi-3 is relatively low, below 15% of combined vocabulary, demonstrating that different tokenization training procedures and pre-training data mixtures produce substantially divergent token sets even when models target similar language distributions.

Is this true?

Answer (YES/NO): YES